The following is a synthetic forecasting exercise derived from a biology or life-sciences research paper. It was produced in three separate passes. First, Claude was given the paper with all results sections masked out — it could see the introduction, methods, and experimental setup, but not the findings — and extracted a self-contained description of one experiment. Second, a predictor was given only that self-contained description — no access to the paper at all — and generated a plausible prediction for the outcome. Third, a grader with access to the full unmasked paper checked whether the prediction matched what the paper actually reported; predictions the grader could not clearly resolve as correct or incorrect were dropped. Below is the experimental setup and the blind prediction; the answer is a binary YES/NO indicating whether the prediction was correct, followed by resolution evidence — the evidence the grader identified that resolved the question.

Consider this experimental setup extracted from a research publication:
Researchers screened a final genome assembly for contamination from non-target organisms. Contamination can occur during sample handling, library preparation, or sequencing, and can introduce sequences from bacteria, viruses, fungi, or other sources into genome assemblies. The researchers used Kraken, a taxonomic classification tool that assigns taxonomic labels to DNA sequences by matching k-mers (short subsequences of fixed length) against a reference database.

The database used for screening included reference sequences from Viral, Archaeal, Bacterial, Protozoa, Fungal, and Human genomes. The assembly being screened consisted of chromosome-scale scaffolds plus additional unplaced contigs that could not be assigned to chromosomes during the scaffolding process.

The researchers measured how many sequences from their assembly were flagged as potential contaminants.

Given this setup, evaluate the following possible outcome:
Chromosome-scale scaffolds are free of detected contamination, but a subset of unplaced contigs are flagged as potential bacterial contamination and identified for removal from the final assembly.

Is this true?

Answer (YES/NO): NO